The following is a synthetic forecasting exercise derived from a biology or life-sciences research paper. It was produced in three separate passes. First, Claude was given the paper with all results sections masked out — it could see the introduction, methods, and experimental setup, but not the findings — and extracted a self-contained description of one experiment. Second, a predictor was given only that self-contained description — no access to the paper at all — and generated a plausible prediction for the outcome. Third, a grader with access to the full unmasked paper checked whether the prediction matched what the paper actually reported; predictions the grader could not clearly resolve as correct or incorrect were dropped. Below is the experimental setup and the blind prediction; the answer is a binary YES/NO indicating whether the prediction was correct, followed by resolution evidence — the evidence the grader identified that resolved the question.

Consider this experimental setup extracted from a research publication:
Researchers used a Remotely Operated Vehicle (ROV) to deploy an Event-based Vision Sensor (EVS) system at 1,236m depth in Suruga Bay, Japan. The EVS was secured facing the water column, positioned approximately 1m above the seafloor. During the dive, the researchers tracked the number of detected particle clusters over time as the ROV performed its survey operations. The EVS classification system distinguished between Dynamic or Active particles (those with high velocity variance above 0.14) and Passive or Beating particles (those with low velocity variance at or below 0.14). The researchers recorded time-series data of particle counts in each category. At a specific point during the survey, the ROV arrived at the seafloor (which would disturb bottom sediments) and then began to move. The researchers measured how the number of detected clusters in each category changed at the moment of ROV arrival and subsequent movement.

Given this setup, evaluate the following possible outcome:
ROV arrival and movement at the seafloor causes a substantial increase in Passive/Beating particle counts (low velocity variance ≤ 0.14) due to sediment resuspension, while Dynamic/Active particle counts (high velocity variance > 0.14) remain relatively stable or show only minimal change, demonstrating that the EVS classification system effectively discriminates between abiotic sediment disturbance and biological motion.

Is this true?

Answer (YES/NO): NO